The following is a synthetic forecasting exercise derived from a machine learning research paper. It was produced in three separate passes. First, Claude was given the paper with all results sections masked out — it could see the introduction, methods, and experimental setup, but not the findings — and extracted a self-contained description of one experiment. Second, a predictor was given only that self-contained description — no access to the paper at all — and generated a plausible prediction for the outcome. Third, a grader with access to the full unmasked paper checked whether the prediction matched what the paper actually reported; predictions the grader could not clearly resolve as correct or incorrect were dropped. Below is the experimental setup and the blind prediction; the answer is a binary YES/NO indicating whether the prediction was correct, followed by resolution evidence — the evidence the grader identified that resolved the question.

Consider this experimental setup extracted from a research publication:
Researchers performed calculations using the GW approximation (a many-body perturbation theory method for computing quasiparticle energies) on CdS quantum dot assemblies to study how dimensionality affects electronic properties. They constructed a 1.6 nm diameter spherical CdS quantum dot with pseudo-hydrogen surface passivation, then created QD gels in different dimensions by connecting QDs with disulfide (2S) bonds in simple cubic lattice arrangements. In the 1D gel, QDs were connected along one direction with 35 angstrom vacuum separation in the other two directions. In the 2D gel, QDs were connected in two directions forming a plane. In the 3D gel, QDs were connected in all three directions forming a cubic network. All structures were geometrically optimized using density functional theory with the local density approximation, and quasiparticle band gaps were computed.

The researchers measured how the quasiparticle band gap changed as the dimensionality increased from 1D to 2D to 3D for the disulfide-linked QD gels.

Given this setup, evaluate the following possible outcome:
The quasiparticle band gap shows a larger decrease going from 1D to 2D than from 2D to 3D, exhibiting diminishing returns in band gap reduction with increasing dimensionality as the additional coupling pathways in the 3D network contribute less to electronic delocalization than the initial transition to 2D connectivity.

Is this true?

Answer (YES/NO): NO